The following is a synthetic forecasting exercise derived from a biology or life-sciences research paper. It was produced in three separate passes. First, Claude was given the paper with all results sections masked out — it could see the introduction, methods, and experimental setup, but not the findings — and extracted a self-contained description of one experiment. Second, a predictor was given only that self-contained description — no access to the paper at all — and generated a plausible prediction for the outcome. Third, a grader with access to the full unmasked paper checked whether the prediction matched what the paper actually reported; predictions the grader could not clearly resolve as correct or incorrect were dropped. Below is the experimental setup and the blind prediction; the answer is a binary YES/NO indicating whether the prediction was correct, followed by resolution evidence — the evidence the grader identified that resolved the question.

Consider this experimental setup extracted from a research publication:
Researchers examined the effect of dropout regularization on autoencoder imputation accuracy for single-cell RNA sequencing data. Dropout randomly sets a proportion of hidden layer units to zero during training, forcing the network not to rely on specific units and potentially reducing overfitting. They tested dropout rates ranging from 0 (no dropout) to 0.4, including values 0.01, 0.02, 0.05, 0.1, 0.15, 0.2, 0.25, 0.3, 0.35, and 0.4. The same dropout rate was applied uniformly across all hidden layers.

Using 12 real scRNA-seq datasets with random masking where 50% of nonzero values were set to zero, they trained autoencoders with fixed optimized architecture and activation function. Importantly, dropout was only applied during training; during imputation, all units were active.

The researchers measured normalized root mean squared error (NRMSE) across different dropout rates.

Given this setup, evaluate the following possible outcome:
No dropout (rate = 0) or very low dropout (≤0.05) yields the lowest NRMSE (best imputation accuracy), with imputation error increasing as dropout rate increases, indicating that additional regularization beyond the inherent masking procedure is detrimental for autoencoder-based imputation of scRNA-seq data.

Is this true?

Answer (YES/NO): NO